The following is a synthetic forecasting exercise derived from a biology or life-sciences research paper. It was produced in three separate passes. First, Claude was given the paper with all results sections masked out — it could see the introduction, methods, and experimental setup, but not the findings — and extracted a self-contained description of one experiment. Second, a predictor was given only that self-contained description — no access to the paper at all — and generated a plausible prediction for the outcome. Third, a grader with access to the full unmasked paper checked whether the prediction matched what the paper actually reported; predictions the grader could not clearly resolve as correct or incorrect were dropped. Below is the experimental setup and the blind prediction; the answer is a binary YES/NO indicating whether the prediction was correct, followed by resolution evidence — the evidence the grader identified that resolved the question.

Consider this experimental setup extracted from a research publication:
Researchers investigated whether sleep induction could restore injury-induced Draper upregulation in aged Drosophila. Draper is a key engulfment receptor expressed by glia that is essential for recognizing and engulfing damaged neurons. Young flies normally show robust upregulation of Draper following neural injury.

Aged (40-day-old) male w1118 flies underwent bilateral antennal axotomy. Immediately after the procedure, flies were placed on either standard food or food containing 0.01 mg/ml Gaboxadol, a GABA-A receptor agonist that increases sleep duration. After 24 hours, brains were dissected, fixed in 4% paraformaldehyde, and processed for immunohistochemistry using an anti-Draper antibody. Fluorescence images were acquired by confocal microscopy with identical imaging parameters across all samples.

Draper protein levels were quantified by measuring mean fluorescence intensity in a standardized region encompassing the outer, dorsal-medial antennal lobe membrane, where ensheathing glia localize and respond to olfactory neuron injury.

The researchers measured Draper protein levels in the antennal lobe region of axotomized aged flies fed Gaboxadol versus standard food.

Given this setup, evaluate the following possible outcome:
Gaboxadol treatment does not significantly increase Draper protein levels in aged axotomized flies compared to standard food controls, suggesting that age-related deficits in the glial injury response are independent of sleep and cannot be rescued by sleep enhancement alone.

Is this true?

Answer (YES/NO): NO